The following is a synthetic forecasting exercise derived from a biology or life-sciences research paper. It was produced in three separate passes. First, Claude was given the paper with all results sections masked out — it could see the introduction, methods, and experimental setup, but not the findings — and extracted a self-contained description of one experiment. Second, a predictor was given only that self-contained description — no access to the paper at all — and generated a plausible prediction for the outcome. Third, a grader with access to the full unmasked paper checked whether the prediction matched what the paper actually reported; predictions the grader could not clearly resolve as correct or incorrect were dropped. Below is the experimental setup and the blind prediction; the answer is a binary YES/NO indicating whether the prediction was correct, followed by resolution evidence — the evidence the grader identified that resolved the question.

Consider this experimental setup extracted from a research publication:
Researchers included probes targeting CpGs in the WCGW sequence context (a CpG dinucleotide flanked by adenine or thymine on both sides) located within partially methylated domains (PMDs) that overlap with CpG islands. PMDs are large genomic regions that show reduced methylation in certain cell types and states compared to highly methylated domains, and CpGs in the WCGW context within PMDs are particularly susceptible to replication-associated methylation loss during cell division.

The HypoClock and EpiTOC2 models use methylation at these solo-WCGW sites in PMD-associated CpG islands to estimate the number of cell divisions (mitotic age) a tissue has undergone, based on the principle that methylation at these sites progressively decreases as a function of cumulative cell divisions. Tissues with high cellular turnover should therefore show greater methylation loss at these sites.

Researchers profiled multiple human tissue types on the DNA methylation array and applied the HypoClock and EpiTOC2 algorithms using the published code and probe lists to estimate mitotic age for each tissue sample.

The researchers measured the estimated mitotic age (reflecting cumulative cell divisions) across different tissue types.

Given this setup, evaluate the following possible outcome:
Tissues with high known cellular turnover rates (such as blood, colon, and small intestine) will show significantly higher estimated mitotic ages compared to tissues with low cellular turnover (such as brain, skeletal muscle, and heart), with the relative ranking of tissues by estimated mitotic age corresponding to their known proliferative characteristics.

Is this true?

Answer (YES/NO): YES